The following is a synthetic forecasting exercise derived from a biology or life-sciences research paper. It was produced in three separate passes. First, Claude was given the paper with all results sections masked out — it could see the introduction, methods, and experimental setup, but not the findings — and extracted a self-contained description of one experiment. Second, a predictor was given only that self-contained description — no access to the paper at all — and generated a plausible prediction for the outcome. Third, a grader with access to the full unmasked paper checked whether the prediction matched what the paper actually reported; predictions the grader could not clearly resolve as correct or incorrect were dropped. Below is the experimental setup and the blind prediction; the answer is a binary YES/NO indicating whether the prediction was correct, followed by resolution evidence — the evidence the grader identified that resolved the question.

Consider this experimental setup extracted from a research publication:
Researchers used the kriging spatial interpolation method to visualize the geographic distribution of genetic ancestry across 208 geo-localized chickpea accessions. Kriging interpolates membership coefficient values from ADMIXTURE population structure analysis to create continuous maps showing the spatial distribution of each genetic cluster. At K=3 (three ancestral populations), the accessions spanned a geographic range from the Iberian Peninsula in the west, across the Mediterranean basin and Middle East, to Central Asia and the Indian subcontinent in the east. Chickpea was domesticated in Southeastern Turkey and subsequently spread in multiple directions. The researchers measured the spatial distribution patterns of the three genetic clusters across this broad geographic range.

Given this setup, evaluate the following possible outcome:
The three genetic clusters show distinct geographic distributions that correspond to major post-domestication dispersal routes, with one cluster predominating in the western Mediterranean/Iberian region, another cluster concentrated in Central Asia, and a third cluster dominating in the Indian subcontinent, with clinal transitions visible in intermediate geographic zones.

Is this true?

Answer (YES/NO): NO